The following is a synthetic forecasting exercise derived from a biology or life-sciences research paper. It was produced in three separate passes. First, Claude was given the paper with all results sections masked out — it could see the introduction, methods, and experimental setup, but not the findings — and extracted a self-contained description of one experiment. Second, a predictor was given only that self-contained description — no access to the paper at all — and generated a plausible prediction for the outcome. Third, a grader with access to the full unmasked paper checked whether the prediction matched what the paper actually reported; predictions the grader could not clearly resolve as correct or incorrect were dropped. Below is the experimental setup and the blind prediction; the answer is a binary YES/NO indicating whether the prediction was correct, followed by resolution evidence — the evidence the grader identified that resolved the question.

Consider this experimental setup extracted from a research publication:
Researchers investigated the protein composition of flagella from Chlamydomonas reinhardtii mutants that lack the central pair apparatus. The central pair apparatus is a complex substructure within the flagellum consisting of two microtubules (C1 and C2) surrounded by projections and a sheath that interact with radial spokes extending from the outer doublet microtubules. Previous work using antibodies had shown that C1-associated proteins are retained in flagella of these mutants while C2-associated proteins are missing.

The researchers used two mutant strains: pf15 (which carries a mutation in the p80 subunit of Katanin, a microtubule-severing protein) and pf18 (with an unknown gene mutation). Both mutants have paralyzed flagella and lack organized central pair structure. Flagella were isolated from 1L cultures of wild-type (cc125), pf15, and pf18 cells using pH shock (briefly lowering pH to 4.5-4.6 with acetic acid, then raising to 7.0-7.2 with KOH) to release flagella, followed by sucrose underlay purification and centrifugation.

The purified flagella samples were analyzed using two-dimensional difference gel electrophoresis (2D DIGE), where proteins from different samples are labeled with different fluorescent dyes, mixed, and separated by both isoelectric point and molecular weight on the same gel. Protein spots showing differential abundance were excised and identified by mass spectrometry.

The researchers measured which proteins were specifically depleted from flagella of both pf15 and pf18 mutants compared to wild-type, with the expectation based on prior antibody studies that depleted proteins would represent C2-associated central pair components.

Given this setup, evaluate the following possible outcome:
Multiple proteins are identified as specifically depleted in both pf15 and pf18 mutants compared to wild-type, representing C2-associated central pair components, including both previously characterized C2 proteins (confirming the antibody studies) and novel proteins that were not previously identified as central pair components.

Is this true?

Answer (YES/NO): NO